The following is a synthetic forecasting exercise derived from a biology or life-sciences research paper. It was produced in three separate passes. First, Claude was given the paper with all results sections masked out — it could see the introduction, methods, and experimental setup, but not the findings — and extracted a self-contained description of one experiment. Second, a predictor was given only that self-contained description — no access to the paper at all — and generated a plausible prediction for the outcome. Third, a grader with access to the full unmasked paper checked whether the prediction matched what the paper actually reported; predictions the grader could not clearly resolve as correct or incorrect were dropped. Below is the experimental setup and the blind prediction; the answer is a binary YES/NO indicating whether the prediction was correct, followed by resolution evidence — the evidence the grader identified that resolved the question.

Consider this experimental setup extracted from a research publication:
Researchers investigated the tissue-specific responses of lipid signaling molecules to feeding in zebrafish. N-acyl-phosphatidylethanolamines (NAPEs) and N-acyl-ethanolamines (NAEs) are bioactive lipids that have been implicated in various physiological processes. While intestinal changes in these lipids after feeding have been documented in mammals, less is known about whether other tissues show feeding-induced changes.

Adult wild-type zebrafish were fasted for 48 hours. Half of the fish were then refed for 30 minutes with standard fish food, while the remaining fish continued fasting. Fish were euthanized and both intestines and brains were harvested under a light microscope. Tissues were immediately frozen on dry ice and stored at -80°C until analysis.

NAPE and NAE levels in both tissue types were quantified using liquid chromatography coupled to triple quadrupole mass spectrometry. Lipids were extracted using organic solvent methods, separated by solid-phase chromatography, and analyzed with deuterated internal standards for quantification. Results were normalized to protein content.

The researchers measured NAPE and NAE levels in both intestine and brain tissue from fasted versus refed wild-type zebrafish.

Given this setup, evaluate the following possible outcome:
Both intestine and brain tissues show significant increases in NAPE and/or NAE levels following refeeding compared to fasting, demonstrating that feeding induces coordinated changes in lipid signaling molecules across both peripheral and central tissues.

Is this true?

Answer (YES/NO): NO